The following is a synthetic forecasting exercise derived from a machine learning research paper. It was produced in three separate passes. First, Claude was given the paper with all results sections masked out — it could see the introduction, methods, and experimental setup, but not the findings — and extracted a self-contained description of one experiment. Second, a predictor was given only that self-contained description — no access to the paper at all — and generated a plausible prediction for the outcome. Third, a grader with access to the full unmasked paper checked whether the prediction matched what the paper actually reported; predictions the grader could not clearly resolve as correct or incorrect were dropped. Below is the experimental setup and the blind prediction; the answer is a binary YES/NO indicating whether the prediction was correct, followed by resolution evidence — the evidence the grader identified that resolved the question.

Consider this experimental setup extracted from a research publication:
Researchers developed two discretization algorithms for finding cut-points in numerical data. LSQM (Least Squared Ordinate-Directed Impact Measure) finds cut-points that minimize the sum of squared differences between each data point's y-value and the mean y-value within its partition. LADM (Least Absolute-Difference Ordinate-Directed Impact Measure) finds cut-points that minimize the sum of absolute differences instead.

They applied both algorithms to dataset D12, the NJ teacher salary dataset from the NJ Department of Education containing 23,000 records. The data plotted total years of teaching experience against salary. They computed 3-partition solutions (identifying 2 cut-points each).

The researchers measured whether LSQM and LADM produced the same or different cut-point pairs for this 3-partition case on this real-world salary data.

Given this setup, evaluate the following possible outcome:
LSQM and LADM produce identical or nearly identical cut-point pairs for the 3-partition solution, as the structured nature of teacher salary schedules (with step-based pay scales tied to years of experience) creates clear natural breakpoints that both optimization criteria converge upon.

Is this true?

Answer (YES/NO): NO